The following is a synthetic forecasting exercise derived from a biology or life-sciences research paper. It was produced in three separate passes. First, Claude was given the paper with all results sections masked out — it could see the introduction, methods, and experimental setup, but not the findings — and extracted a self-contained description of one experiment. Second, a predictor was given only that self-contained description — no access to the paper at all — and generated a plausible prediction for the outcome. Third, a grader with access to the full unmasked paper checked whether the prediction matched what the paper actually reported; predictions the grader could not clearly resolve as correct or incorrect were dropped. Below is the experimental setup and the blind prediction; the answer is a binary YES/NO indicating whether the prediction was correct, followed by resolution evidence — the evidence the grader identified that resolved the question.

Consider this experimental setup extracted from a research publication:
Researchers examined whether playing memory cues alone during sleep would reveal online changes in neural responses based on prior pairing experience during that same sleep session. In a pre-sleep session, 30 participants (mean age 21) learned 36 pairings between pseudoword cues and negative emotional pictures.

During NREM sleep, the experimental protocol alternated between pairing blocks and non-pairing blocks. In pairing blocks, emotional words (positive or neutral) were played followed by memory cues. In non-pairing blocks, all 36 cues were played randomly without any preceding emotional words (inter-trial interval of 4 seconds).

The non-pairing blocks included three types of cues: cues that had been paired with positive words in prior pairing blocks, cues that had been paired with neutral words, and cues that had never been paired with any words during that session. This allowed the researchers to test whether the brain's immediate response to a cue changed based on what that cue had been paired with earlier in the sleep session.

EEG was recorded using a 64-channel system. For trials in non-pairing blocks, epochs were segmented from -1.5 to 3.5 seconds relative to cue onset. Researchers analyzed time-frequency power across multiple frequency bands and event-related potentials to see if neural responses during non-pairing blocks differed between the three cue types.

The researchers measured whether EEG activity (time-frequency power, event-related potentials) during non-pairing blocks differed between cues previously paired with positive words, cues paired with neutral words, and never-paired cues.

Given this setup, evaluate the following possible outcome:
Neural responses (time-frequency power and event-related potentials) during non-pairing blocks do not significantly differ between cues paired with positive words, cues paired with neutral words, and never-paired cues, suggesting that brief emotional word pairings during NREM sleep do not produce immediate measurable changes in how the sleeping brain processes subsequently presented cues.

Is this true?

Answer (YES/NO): YES